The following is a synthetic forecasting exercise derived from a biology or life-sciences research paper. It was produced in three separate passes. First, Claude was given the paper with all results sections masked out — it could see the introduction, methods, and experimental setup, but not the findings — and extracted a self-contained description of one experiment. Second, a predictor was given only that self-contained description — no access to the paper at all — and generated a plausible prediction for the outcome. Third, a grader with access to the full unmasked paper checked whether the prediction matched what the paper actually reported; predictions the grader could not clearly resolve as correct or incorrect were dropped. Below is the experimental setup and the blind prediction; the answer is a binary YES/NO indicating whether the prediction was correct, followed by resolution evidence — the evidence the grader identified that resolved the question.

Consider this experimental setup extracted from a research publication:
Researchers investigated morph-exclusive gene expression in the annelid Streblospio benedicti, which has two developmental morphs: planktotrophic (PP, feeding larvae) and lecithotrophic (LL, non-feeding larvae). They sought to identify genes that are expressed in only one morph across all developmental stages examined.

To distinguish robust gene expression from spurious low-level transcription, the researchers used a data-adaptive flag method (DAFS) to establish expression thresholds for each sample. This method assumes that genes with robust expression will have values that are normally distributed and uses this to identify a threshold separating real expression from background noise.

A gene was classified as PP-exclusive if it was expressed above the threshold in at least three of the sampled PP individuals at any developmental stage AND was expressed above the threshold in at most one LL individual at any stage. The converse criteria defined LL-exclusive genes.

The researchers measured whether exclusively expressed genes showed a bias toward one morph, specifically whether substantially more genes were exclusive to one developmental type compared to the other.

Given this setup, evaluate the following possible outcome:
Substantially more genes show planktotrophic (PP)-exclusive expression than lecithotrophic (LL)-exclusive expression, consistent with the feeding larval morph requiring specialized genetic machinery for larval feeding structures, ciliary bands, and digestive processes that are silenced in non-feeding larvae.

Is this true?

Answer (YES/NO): YES